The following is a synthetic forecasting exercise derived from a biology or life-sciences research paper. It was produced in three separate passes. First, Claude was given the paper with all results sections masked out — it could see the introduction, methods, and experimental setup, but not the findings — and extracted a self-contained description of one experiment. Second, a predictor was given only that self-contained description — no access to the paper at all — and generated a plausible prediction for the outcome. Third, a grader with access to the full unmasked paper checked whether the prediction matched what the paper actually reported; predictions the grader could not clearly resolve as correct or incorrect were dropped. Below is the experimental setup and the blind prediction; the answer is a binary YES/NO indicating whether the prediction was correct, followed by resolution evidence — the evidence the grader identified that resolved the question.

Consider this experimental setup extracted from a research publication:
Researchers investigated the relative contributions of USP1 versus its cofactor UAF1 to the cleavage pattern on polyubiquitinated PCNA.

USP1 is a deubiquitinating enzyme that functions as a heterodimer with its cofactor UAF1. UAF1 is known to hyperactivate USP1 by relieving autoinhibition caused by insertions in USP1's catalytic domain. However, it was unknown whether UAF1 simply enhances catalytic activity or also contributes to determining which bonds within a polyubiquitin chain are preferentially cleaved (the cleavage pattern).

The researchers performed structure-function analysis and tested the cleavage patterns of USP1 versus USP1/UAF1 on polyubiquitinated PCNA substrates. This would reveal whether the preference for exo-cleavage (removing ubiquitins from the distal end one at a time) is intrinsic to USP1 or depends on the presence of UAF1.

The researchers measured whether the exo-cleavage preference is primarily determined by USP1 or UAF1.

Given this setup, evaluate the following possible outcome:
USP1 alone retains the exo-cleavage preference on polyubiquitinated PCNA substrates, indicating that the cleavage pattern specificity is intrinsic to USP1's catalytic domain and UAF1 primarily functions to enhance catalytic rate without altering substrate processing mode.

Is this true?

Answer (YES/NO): NO